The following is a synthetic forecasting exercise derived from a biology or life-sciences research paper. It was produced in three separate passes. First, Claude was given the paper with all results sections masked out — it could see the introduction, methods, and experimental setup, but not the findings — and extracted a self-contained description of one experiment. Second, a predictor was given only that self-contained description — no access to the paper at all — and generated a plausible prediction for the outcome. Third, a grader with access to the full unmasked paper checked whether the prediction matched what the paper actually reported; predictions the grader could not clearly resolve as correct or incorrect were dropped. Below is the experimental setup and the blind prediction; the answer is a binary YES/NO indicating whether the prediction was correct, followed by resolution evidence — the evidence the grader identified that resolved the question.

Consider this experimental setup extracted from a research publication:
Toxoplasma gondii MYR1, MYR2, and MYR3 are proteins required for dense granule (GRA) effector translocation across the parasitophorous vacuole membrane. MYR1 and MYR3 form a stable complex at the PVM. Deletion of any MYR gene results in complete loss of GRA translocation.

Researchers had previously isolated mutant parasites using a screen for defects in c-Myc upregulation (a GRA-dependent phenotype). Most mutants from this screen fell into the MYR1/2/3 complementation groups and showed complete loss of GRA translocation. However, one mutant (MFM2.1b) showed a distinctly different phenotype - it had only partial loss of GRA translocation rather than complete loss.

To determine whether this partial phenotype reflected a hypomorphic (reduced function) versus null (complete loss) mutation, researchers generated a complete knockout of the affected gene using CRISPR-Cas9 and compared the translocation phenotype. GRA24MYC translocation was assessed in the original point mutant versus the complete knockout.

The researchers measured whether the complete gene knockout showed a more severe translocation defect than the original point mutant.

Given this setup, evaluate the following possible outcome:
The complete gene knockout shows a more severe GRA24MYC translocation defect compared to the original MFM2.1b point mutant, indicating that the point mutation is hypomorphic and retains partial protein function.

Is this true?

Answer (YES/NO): YES